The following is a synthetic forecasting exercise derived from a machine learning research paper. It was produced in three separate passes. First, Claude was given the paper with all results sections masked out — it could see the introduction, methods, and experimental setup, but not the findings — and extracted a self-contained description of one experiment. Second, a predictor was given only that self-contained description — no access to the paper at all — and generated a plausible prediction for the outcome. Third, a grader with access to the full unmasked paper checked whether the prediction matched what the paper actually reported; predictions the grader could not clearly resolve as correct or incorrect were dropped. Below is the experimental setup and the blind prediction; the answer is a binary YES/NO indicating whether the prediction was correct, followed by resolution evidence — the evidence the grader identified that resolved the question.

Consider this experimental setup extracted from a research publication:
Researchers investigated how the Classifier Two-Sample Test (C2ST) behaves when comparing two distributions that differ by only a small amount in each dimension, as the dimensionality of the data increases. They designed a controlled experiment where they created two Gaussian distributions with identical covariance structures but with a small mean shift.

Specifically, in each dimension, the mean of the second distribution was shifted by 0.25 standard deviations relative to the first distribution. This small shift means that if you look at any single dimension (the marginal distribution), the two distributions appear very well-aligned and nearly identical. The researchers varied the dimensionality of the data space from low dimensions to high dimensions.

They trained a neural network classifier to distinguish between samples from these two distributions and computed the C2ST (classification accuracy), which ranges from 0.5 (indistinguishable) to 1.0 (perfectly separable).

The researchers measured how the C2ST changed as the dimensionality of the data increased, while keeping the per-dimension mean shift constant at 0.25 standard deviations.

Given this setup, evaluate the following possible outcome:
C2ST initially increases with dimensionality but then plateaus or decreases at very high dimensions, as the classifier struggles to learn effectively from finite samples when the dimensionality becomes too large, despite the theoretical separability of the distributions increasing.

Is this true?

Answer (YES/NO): NO